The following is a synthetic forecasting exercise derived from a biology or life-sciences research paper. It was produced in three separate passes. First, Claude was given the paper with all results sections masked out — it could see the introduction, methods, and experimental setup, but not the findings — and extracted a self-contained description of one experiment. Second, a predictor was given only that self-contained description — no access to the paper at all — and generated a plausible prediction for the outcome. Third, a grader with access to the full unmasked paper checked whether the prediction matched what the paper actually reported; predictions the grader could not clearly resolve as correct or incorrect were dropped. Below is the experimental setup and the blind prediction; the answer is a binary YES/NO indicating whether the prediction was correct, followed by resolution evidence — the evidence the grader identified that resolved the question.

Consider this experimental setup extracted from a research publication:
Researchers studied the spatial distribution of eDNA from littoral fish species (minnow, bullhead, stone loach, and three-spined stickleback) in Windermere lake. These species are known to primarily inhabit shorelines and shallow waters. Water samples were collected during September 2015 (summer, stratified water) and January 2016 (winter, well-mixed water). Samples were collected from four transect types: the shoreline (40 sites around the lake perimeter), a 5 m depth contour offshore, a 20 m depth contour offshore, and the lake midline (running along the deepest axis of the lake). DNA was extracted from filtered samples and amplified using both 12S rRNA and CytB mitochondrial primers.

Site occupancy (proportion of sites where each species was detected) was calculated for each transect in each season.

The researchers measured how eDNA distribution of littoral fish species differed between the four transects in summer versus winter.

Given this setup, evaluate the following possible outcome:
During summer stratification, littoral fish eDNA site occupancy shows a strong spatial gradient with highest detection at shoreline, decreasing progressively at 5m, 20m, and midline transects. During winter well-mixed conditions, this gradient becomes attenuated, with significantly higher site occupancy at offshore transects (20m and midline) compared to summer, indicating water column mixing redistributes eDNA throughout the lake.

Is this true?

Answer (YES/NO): NO